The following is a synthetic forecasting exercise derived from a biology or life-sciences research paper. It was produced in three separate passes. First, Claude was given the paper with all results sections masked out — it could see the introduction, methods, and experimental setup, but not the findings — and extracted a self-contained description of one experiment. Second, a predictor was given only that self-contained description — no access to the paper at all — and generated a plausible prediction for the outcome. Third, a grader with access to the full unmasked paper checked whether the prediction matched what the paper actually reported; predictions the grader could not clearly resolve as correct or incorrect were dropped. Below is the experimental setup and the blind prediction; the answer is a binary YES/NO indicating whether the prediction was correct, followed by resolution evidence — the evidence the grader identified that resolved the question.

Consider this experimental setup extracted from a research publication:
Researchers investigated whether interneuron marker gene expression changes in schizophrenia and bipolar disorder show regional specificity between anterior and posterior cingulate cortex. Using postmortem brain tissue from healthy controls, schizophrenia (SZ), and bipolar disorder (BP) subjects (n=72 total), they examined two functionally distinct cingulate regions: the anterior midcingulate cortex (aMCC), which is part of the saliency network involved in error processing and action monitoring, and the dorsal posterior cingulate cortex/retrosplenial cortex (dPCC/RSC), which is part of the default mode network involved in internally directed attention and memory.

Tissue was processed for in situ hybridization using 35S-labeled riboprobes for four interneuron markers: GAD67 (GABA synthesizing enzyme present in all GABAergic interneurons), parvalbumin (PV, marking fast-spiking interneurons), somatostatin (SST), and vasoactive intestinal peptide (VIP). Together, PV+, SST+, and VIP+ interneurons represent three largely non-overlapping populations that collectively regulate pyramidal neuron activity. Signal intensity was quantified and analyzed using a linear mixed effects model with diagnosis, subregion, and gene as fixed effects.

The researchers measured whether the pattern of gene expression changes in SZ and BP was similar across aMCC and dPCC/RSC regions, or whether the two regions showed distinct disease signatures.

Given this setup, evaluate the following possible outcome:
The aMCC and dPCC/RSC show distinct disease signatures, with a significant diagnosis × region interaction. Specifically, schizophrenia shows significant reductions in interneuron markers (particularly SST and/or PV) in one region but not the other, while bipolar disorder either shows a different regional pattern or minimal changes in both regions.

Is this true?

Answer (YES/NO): NO